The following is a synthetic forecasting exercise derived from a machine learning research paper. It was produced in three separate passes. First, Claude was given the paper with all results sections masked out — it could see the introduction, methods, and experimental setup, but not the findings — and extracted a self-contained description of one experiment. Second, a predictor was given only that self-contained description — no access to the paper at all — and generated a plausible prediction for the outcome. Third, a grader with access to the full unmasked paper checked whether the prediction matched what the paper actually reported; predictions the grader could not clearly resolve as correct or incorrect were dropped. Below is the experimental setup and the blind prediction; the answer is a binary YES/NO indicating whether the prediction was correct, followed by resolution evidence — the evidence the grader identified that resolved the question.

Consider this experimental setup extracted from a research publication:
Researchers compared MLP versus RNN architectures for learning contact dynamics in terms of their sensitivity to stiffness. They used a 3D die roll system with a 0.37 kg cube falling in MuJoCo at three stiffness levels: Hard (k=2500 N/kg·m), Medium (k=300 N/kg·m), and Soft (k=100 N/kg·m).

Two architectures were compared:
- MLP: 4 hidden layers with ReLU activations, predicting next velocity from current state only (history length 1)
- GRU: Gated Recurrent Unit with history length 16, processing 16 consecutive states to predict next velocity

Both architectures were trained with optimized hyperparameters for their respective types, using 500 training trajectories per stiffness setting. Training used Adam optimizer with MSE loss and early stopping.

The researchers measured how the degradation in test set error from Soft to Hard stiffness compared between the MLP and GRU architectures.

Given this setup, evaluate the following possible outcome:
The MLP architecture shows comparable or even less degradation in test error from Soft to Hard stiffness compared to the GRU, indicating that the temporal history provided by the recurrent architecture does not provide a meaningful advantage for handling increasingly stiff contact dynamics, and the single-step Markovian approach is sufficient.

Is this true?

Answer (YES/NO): NO